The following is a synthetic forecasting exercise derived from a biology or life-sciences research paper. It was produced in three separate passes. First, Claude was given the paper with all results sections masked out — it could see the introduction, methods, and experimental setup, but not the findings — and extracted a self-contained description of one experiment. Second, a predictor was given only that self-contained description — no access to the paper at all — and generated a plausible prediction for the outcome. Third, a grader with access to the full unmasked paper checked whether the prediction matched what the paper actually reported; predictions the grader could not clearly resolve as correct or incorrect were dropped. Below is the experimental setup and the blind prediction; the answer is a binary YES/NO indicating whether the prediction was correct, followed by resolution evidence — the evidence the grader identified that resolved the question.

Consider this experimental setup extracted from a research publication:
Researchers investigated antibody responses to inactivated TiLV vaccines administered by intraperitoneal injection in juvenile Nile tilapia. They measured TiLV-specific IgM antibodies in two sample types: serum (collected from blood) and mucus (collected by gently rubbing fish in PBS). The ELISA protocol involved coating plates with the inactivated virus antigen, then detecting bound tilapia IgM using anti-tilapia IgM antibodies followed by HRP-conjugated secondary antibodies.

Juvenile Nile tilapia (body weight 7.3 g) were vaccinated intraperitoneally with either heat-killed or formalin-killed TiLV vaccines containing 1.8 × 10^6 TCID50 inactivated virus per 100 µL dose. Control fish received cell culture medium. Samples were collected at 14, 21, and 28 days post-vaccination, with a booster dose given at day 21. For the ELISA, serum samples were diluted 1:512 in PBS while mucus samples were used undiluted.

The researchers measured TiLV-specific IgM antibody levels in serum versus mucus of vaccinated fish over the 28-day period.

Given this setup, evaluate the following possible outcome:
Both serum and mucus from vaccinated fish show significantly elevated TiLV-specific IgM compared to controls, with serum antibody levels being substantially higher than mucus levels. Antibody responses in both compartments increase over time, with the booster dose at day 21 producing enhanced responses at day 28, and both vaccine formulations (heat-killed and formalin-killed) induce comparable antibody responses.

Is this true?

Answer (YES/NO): NO